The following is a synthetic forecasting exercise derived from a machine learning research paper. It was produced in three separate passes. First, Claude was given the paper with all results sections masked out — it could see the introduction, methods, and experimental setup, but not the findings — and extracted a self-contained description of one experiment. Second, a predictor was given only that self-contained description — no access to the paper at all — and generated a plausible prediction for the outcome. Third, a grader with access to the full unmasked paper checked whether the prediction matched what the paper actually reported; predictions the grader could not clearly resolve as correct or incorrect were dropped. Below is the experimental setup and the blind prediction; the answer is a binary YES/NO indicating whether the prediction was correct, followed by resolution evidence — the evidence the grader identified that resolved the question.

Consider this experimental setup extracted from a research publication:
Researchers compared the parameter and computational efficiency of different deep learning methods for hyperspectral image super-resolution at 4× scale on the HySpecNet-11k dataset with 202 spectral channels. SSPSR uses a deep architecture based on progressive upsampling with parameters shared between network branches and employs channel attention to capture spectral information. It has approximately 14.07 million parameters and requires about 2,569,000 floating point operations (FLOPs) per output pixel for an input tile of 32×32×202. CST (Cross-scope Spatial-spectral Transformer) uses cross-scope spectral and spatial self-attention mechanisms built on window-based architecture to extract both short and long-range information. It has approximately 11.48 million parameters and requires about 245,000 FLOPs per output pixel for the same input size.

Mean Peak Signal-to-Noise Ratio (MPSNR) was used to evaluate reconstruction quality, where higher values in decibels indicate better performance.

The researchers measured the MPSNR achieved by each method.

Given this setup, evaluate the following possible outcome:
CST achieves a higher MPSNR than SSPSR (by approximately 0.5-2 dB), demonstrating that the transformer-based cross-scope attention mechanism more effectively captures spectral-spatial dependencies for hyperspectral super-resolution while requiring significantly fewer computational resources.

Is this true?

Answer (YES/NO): YES